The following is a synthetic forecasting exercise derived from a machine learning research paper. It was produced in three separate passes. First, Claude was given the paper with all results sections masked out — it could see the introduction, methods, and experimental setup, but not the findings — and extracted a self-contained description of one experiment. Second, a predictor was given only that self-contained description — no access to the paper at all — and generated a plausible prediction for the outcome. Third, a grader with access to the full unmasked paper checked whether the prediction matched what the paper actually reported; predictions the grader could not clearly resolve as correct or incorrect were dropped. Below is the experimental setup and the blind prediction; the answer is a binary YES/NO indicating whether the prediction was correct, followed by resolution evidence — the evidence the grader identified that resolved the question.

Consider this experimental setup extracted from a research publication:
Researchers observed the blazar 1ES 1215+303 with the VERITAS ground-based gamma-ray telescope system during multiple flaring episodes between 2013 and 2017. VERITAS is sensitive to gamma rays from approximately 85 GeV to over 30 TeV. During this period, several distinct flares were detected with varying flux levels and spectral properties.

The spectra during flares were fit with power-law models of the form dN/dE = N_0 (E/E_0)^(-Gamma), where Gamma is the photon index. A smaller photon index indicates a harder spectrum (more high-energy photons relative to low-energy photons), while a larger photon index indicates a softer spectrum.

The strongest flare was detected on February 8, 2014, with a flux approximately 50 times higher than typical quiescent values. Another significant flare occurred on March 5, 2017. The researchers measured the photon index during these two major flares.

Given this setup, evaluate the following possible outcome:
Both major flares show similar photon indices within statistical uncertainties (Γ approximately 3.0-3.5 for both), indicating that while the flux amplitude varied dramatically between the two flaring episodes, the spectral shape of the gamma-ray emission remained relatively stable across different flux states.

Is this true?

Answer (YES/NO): NO